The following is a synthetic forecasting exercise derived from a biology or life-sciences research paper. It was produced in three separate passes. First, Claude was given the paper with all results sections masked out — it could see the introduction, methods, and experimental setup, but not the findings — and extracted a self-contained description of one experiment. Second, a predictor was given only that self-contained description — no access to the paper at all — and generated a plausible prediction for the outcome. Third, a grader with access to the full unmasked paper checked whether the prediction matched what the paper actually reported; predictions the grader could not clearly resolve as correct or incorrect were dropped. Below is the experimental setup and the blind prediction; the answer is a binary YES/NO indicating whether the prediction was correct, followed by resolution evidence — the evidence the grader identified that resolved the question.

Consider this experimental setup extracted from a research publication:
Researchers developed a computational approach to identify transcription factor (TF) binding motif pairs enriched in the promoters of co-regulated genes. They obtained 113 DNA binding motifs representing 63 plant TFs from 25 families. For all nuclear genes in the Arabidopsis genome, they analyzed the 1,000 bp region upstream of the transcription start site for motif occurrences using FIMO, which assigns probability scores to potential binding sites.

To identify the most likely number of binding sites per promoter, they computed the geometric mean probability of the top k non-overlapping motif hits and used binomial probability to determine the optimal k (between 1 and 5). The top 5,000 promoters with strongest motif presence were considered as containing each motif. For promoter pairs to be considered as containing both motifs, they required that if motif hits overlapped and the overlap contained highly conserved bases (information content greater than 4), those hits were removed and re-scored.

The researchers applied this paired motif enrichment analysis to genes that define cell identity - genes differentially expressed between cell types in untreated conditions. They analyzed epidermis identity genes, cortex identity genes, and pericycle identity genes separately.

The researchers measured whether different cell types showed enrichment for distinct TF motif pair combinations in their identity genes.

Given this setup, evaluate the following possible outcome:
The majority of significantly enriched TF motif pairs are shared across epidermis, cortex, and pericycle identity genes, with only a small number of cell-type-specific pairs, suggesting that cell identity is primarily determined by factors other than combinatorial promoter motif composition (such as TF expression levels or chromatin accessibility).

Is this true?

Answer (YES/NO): NO